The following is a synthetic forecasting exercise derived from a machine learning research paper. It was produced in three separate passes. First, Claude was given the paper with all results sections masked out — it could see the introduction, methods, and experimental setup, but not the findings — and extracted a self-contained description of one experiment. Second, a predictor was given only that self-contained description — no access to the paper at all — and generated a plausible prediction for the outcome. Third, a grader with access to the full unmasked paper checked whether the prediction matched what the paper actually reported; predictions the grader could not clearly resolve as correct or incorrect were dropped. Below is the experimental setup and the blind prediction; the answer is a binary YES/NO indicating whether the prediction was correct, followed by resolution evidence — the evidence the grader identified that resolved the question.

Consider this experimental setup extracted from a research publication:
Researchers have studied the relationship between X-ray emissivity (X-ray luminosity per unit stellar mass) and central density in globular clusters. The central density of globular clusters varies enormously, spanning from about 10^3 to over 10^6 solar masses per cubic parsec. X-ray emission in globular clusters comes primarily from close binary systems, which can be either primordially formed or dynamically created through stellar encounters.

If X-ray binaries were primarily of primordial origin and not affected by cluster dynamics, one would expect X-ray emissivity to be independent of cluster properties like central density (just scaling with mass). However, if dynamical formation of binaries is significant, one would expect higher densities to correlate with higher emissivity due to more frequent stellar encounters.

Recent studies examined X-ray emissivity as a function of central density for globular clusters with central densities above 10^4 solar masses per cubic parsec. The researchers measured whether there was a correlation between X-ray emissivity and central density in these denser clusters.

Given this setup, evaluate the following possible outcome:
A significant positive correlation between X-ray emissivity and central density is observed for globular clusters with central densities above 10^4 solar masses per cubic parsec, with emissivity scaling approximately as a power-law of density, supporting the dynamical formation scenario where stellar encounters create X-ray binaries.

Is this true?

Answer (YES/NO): NO